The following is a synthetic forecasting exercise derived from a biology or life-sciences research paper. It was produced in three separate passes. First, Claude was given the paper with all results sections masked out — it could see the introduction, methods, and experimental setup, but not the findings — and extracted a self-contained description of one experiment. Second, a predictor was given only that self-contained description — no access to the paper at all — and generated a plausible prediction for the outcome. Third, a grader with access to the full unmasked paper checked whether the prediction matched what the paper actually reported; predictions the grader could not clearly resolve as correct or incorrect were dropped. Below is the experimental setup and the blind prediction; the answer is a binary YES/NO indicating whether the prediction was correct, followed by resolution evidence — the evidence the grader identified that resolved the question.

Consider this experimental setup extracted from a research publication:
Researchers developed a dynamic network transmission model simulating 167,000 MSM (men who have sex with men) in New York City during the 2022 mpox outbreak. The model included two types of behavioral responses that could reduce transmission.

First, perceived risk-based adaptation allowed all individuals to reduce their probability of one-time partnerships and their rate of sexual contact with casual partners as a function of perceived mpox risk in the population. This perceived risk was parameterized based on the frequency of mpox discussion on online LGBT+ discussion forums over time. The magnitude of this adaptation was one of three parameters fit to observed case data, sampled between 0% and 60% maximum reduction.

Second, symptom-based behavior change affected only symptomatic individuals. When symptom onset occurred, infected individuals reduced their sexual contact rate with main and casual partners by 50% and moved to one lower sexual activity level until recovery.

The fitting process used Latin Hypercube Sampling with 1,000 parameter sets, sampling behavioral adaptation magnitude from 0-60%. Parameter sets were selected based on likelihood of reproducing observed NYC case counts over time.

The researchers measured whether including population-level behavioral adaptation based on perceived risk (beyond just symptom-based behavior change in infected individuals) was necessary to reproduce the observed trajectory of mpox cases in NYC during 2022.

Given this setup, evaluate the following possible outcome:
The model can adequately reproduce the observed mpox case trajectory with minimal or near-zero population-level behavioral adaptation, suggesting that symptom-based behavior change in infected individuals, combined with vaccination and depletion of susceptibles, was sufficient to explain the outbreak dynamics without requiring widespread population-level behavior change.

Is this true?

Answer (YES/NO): NO